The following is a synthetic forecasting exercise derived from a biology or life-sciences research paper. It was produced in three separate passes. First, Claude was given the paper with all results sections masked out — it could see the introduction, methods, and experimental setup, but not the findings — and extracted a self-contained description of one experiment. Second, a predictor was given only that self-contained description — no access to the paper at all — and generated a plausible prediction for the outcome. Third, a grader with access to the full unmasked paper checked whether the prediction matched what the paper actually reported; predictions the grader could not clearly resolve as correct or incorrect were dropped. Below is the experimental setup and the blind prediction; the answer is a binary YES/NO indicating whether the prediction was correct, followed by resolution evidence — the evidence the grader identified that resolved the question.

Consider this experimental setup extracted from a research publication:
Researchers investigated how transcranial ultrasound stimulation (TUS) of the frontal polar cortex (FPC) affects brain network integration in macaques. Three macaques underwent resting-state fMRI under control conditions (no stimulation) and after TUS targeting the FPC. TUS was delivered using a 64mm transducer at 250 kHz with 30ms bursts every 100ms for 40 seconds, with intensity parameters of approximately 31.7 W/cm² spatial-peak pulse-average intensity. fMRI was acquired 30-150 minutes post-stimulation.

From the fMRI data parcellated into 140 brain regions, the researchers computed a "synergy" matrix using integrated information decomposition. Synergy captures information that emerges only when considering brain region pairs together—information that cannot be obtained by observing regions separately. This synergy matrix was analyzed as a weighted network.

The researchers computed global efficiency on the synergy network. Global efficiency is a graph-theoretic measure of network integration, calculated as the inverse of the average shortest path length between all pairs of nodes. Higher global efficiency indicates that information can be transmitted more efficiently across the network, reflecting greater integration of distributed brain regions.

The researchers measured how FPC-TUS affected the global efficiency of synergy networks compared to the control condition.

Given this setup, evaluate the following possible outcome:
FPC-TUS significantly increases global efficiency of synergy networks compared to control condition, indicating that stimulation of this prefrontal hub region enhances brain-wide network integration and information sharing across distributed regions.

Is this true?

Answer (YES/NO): YES